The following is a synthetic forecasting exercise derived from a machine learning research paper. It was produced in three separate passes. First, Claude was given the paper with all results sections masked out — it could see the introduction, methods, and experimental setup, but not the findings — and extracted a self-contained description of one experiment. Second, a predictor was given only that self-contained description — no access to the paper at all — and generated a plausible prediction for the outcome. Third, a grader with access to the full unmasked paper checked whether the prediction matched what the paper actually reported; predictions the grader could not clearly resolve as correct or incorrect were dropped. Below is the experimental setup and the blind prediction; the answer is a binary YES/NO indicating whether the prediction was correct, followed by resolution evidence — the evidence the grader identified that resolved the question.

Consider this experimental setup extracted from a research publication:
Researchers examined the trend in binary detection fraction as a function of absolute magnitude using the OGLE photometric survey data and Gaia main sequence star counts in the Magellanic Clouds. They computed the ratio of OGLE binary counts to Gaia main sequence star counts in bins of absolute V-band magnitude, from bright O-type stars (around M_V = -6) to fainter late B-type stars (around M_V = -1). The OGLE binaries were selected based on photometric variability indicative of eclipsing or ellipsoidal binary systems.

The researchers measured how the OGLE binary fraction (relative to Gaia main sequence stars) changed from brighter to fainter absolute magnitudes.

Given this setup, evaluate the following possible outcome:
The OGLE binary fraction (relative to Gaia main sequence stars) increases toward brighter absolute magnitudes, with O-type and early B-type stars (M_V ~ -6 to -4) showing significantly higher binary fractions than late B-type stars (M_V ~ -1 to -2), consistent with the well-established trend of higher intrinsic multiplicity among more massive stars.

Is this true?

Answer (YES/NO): YES